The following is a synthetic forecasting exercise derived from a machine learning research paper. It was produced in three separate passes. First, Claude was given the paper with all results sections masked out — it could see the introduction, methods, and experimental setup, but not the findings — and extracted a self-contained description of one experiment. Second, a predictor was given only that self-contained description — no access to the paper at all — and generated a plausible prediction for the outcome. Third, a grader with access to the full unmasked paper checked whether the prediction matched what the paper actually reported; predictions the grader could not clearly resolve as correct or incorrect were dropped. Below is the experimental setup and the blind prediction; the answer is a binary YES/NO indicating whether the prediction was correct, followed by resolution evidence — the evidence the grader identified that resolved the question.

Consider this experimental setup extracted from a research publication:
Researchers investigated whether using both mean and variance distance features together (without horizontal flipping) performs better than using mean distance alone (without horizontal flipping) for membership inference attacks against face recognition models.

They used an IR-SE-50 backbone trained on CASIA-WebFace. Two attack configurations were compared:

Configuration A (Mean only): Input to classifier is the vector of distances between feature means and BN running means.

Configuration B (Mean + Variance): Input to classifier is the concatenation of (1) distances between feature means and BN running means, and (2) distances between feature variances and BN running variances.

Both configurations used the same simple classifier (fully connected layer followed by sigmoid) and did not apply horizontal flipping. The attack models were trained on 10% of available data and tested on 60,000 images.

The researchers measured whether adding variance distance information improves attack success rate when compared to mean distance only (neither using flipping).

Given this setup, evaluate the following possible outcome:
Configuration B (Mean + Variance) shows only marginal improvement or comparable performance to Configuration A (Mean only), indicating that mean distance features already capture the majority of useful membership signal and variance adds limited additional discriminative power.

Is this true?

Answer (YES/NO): YES